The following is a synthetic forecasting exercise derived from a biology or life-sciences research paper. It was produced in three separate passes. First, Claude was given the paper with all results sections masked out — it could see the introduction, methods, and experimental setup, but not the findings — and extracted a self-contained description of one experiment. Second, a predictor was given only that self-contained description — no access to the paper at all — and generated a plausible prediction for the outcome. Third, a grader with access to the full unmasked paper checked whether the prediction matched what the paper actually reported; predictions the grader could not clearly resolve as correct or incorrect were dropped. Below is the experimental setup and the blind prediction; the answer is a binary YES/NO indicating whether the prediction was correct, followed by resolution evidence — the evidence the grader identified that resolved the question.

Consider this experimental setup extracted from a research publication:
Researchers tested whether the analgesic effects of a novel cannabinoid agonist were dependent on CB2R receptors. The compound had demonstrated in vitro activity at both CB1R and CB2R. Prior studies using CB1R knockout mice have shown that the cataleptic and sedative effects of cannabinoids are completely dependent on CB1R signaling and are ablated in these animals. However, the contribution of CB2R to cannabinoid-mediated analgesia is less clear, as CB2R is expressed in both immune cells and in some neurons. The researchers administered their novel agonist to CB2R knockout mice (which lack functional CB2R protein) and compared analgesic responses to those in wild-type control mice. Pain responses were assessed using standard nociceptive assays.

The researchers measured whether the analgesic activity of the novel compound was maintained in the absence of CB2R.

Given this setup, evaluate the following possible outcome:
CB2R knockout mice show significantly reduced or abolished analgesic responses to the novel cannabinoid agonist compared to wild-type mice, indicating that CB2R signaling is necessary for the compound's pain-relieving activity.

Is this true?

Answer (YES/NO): NO